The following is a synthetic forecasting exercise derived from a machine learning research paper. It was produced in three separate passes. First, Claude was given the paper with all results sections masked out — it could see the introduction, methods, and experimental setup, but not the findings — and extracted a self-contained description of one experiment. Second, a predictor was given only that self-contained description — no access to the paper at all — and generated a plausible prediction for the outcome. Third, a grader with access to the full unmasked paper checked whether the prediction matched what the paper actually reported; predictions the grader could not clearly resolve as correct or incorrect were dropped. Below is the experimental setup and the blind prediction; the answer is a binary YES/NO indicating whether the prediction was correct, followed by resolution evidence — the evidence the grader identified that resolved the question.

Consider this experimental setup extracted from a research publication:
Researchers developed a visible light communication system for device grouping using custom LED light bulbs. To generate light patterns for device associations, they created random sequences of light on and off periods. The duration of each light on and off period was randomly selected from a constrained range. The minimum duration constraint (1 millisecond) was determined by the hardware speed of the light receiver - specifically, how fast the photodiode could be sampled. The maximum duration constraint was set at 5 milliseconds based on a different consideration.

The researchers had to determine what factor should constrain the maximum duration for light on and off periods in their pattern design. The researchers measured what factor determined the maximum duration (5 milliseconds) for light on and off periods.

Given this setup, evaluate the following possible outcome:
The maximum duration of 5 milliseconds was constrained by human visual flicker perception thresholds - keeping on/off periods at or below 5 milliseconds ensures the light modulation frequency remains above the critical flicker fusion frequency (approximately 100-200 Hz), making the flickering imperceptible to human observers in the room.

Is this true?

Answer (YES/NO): YES